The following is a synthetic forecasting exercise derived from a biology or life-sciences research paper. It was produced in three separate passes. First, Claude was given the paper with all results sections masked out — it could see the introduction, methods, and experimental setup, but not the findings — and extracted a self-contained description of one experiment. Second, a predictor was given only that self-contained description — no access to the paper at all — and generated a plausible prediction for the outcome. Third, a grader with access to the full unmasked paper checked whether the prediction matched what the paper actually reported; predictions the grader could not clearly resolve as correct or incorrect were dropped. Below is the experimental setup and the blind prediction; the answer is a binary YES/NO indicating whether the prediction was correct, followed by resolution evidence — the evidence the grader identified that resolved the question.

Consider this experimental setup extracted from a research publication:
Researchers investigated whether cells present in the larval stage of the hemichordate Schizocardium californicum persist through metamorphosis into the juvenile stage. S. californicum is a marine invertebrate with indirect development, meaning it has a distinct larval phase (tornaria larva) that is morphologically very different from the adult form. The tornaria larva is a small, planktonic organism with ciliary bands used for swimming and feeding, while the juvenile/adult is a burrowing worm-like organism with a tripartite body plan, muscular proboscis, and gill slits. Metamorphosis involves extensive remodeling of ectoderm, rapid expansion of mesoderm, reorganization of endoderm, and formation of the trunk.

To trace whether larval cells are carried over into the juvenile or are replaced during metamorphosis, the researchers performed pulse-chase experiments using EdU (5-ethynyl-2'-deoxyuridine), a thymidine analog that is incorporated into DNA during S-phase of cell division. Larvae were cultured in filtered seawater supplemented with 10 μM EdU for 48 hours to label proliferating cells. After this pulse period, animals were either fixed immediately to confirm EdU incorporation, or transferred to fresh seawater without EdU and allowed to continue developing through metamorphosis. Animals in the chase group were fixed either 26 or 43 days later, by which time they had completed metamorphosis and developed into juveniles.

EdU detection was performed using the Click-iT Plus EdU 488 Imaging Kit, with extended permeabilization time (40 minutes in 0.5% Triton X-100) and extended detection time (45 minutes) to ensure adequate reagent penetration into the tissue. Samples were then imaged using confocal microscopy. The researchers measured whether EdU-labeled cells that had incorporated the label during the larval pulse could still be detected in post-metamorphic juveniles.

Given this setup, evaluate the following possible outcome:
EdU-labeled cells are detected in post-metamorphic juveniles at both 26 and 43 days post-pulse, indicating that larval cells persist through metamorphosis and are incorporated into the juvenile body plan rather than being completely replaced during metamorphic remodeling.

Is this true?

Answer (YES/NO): YES